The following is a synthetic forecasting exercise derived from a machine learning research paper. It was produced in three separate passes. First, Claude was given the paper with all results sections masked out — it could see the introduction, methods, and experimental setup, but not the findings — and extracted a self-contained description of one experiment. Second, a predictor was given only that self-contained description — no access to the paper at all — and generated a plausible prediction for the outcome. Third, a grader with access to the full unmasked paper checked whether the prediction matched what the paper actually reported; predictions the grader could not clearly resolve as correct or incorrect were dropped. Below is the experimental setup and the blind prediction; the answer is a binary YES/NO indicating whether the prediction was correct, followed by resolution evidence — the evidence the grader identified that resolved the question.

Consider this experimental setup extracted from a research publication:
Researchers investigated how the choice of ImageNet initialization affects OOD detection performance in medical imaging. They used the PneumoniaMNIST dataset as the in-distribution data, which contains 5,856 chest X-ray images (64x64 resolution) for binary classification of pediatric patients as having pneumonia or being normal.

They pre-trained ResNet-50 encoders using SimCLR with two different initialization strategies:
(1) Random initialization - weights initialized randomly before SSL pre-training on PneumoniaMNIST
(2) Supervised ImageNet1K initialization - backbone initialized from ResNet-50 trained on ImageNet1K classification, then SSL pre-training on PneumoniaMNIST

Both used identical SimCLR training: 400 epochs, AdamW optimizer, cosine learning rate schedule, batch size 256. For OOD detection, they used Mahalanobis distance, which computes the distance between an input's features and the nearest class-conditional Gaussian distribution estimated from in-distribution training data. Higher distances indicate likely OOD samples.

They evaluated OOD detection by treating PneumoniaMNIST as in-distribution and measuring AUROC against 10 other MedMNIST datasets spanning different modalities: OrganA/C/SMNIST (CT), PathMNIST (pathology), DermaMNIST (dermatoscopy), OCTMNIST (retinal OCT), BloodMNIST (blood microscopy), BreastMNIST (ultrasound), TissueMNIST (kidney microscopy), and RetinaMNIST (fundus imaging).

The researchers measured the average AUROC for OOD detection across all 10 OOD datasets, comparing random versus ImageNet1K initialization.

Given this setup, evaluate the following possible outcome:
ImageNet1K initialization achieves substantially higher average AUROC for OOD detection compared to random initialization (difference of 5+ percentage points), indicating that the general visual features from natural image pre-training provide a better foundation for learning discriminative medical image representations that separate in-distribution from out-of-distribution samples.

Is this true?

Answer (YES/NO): NO